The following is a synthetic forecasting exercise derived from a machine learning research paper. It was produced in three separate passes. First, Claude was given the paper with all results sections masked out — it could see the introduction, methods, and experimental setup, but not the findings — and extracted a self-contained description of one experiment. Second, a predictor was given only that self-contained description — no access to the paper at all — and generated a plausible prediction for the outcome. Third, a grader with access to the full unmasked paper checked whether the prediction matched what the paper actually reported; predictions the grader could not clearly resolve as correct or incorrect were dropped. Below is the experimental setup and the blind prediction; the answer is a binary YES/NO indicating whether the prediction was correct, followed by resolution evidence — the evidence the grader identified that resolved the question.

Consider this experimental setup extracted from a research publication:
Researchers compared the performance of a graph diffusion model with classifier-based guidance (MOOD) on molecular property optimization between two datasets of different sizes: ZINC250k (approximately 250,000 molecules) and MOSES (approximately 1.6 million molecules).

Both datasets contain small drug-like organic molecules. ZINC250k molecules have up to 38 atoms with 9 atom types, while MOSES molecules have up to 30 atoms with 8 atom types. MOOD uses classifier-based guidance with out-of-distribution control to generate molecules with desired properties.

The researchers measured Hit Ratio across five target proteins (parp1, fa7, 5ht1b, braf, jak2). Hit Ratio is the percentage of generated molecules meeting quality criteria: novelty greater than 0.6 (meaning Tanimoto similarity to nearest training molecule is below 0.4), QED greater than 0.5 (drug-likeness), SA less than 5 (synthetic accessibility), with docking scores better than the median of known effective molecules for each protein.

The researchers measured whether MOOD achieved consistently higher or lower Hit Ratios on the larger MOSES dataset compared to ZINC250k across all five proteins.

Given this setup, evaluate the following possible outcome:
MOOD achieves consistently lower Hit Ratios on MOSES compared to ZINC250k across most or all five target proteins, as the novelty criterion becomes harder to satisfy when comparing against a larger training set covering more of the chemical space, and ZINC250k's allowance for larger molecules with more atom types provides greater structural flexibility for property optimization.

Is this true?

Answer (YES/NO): NO